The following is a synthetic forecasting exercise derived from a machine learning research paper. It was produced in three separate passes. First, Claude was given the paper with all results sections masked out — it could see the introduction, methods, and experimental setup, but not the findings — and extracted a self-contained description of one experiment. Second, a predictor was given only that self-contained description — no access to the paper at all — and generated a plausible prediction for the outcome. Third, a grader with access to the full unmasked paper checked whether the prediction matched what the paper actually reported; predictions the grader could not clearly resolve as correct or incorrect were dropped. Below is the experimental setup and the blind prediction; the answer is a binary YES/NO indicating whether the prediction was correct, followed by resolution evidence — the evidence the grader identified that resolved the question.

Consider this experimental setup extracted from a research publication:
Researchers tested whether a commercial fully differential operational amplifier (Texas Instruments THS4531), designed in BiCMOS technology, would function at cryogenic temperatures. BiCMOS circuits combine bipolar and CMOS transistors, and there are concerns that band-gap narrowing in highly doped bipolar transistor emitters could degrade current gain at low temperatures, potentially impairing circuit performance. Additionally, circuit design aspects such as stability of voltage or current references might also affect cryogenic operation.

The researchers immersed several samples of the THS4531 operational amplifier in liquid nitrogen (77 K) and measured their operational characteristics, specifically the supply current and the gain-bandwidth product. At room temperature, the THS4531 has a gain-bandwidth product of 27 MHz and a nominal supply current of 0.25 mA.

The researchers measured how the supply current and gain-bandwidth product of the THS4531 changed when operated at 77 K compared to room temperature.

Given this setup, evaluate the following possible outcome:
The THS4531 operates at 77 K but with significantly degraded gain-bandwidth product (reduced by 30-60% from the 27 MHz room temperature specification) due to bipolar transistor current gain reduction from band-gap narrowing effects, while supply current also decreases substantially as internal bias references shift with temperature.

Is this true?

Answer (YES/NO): NO